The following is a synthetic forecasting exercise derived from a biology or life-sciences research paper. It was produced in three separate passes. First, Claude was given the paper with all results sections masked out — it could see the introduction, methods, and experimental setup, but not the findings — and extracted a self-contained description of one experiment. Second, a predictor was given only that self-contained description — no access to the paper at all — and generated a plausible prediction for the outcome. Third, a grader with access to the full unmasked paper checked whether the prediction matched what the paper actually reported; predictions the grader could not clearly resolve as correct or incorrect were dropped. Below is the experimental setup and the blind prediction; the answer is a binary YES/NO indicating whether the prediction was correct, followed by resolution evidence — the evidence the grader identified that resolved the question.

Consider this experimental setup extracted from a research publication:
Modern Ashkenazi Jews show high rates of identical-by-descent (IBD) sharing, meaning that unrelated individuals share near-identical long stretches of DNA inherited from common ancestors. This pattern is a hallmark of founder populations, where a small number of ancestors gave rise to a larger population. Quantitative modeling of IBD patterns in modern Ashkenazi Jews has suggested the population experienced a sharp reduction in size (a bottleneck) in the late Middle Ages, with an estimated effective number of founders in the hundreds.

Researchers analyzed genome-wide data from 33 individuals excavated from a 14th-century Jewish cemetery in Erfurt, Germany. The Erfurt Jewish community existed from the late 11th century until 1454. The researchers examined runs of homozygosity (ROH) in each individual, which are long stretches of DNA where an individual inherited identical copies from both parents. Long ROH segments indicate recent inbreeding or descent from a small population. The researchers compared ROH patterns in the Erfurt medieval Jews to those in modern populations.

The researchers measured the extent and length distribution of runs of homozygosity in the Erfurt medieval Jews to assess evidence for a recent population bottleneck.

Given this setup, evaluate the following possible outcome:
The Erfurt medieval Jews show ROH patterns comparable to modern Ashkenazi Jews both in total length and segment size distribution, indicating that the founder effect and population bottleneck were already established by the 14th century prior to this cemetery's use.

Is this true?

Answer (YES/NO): NO